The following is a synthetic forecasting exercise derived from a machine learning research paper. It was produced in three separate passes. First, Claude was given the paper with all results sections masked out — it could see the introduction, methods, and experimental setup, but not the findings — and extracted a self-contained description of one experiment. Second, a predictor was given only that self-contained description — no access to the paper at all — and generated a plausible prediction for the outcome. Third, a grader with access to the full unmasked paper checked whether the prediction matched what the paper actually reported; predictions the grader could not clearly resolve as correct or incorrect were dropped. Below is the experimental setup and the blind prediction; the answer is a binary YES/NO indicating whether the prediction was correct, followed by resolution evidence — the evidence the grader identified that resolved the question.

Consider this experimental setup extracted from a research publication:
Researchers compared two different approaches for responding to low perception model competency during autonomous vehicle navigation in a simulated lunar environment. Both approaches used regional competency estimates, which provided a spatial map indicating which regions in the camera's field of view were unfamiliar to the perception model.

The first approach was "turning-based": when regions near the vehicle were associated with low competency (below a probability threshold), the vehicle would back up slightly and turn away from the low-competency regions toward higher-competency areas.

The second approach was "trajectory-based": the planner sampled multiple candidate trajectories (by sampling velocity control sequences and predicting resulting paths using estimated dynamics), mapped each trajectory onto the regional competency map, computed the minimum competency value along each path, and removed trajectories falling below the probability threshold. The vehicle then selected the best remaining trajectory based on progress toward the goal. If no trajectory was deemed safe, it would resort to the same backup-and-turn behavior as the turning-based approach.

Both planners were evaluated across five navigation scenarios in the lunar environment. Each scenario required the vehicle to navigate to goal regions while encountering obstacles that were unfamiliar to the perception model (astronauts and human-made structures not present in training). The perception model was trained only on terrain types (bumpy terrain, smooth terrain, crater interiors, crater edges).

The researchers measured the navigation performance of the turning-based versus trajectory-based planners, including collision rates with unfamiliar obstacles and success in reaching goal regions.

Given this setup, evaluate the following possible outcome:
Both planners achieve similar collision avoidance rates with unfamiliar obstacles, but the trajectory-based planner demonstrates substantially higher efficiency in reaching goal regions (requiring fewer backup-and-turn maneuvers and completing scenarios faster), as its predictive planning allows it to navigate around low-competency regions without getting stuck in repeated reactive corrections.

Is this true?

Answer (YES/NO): NO